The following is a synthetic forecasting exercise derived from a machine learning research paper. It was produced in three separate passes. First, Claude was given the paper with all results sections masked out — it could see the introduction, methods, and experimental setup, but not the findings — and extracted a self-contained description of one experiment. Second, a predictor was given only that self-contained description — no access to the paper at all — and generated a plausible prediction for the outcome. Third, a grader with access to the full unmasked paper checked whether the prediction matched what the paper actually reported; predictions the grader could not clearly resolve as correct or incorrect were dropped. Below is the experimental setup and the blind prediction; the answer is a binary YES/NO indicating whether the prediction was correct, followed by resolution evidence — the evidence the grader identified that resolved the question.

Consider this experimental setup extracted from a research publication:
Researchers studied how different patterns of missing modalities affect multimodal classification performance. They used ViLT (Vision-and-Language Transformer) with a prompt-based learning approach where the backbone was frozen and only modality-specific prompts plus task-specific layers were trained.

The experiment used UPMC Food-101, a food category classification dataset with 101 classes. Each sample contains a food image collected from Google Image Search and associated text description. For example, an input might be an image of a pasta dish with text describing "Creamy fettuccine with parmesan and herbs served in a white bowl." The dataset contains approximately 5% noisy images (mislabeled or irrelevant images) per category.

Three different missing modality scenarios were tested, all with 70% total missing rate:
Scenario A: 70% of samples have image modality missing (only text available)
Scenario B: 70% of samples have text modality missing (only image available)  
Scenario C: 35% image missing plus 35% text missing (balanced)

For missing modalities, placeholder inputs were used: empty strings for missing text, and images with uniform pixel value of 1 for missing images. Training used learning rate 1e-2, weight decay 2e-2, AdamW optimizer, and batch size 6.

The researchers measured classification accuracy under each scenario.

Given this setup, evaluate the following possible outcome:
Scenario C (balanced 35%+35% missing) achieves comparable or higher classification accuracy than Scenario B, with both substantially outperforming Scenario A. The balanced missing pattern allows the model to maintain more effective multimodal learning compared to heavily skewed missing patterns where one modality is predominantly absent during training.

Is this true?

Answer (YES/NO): NO